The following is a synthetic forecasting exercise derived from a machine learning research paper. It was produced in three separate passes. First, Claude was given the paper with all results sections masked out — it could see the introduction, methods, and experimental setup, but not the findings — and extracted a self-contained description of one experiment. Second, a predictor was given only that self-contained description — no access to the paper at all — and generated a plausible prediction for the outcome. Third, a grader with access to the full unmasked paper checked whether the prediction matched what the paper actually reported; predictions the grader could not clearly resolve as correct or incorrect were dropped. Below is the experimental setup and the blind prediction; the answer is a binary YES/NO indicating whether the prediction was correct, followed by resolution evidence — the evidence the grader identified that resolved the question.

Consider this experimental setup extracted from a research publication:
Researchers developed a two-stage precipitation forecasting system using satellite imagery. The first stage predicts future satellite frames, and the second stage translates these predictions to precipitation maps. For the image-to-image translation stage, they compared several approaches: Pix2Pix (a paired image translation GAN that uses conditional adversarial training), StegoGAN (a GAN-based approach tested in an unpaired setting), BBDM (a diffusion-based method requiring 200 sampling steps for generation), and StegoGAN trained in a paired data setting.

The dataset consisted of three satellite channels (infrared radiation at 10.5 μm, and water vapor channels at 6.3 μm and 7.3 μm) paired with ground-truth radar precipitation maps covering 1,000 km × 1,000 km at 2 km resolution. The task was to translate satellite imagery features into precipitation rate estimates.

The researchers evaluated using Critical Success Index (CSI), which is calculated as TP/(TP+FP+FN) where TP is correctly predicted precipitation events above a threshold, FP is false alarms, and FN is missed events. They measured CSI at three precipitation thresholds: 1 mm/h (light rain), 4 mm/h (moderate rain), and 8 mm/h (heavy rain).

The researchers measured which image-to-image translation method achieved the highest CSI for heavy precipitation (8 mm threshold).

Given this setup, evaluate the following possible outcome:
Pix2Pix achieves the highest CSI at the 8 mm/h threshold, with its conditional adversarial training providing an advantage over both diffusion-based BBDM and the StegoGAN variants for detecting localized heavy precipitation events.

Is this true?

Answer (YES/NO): NO